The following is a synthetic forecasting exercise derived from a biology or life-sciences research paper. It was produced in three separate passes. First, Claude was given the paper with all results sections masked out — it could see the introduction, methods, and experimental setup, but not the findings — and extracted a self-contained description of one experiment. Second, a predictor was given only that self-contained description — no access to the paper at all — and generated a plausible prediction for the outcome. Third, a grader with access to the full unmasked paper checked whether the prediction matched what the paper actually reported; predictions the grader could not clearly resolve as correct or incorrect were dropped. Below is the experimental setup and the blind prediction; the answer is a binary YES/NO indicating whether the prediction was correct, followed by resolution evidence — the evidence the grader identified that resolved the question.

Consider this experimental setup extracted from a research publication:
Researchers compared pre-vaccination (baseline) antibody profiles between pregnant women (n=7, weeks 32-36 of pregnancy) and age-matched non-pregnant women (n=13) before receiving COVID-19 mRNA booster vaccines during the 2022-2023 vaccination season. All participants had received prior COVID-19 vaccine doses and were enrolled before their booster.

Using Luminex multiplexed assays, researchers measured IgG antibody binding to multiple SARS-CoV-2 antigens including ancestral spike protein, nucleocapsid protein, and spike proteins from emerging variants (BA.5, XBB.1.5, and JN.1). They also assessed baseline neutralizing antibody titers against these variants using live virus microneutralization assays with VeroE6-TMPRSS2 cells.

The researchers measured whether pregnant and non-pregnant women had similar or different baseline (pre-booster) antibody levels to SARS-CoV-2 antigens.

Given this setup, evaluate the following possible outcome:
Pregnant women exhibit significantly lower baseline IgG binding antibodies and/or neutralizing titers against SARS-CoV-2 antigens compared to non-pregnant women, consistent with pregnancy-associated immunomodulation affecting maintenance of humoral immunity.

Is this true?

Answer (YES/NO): NO